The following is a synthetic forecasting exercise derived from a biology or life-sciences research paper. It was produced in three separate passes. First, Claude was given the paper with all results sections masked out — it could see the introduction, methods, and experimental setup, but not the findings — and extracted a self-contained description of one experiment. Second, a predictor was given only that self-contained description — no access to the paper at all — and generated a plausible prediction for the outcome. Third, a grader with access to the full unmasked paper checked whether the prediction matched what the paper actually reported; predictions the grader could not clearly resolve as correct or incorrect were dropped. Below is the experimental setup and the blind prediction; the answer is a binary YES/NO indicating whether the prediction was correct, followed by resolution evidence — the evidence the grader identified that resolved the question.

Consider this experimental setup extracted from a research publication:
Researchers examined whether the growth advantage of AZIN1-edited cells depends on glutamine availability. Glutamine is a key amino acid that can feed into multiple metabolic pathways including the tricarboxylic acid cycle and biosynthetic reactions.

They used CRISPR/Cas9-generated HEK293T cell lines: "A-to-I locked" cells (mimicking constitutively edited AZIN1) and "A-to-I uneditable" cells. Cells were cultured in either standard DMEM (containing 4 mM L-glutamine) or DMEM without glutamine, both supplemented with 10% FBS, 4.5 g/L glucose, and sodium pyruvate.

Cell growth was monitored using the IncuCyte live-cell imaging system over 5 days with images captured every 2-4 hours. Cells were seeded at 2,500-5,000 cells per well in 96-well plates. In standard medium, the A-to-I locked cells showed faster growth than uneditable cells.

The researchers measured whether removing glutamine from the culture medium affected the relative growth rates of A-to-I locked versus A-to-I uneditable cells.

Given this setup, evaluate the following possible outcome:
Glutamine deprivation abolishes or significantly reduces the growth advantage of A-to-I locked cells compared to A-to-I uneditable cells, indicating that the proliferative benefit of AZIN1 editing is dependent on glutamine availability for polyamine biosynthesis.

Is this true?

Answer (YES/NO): NO